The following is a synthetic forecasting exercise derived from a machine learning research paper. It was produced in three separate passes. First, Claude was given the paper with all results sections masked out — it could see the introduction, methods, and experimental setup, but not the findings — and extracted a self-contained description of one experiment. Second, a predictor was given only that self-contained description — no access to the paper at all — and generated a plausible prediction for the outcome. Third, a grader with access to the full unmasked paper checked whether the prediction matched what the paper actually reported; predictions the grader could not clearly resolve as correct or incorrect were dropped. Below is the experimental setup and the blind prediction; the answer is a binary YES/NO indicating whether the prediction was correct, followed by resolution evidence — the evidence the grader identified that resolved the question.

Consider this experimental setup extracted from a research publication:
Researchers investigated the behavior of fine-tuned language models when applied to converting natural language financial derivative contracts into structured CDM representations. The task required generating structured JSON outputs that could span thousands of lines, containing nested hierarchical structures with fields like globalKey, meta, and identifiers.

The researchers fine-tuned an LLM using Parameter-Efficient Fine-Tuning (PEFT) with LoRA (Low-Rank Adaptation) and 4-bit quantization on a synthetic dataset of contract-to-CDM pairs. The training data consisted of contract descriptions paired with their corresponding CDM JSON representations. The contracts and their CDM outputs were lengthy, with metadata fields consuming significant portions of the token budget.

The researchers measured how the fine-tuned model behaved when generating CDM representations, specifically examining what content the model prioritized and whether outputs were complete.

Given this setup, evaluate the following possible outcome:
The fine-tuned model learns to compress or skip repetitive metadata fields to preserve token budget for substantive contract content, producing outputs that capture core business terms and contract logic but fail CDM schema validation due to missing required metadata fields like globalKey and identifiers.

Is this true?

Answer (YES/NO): NO